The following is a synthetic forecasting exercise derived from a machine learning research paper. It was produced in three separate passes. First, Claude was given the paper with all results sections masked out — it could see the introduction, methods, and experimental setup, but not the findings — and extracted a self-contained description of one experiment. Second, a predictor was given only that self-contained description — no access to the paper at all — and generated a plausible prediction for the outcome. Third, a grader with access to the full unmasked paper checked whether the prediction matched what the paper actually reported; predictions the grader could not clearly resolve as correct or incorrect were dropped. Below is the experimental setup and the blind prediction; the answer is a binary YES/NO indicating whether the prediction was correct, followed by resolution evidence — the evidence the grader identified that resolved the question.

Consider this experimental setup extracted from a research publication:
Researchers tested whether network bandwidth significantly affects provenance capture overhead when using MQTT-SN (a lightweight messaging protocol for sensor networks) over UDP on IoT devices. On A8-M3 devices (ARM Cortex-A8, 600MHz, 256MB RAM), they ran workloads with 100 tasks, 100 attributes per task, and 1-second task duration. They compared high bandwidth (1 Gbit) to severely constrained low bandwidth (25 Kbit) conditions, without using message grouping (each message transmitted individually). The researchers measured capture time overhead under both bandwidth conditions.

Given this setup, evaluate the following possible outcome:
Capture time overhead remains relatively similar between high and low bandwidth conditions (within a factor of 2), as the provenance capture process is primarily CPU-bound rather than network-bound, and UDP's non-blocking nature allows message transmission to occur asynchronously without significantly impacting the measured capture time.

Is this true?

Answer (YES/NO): YES